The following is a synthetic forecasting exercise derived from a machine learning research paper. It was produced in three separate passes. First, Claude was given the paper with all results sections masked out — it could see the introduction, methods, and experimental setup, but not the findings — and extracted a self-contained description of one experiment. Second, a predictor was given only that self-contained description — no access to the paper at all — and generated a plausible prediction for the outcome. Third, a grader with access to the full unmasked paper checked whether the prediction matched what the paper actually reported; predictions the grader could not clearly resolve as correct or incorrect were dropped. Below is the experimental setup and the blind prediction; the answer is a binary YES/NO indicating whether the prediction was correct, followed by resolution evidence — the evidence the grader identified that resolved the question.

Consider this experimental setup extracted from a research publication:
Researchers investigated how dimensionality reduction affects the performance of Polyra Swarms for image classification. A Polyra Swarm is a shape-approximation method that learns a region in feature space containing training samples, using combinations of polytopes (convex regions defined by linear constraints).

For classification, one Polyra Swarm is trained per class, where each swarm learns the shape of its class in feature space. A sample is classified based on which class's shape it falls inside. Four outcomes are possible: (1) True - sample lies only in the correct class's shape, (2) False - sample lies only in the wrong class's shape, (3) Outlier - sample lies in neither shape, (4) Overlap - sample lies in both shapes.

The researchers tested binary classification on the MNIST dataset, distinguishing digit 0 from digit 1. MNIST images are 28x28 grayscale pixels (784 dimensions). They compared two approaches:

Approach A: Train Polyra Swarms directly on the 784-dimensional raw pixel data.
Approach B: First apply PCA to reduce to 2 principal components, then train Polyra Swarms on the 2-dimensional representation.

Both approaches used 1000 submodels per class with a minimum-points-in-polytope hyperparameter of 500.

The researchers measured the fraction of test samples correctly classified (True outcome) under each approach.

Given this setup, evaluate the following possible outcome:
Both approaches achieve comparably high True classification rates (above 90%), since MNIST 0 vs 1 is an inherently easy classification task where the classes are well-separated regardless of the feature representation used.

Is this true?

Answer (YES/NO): NO